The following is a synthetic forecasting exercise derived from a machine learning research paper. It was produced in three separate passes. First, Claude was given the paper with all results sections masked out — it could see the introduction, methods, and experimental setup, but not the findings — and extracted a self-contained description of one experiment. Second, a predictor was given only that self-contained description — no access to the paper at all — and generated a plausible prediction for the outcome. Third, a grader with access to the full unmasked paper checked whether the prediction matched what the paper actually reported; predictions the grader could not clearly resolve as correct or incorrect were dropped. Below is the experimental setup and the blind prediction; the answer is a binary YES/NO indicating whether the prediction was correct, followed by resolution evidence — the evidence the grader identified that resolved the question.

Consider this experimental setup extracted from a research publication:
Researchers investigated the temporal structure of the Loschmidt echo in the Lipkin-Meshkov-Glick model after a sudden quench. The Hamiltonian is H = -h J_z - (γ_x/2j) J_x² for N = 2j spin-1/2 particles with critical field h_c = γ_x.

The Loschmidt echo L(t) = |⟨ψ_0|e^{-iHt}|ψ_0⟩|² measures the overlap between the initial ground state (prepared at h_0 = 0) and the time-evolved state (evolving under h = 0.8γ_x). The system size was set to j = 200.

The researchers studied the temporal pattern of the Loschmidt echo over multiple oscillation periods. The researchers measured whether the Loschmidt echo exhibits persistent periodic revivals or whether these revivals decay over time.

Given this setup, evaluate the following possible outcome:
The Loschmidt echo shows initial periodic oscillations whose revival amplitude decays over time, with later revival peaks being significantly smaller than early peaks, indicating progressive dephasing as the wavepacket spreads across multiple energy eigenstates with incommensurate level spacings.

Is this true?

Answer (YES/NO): YES